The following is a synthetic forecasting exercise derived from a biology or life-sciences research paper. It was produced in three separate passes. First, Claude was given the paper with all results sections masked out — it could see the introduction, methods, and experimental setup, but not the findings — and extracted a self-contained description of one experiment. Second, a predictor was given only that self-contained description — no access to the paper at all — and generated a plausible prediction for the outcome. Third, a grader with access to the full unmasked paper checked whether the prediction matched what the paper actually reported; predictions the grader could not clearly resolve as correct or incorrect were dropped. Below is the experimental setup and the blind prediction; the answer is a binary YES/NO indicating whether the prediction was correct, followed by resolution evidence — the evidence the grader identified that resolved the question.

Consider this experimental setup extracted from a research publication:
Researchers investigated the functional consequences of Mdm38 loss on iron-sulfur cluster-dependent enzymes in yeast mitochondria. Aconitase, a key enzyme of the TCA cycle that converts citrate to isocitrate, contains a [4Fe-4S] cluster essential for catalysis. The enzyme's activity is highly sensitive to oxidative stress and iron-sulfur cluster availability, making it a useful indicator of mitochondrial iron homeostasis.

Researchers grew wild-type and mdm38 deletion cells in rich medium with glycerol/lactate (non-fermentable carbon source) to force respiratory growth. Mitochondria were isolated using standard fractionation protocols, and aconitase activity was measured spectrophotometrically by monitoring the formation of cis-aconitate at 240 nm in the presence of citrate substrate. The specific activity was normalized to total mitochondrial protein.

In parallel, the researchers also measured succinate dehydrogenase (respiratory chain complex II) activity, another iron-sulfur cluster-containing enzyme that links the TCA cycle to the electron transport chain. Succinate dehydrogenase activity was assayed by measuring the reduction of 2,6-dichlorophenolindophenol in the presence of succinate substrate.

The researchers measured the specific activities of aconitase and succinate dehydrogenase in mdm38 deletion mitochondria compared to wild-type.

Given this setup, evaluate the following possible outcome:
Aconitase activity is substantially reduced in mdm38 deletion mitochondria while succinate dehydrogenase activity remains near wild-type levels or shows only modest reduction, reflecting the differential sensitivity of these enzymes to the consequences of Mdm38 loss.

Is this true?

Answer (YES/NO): NO